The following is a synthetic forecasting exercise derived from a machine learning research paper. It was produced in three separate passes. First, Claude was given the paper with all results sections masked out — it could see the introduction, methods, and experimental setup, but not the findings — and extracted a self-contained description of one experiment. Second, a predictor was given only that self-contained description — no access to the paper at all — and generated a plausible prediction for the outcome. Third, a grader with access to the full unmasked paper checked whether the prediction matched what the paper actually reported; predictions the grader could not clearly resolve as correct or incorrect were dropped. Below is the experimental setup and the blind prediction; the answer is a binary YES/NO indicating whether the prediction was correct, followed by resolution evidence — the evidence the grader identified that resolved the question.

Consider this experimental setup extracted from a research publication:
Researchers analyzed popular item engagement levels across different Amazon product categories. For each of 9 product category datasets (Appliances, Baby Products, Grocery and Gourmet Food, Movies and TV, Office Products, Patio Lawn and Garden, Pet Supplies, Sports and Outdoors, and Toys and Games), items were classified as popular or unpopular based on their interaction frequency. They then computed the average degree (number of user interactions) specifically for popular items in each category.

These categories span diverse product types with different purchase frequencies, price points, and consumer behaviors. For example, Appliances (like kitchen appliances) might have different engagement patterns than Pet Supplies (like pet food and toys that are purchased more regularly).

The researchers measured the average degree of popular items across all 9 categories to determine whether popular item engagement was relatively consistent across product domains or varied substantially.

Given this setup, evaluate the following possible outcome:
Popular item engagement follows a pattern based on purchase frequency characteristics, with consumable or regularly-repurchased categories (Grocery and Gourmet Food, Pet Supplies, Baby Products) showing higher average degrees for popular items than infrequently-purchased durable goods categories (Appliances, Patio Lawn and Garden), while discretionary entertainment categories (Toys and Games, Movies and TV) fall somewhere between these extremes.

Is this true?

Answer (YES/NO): NO